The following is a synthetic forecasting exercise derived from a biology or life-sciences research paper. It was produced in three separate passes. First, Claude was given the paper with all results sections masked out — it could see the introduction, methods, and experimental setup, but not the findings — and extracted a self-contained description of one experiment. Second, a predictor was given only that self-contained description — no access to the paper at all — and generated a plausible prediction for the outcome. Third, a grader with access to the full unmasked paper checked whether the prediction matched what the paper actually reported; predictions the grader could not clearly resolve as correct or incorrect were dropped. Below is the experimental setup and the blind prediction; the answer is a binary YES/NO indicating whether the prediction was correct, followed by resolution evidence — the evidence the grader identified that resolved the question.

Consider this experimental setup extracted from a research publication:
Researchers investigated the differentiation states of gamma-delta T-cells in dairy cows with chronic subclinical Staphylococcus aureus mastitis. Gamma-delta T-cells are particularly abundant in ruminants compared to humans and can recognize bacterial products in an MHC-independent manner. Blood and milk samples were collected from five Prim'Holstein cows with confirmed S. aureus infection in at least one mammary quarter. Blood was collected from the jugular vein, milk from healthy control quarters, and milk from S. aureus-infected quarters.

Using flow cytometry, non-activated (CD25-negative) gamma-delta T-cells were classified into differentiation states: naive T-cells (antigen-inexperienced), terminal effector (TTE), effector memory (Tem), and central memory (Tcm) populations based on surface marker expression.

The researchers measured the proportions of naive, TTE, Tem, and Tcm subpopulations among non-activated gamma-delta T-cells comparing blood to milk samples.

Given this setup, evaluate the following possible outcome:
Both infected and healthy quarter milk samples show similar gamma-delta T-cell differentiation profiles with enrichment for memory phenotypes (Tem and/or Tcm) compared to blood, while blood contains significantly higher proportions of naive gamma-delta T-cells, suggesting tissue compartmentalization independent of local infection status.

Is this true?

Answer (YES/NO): NO